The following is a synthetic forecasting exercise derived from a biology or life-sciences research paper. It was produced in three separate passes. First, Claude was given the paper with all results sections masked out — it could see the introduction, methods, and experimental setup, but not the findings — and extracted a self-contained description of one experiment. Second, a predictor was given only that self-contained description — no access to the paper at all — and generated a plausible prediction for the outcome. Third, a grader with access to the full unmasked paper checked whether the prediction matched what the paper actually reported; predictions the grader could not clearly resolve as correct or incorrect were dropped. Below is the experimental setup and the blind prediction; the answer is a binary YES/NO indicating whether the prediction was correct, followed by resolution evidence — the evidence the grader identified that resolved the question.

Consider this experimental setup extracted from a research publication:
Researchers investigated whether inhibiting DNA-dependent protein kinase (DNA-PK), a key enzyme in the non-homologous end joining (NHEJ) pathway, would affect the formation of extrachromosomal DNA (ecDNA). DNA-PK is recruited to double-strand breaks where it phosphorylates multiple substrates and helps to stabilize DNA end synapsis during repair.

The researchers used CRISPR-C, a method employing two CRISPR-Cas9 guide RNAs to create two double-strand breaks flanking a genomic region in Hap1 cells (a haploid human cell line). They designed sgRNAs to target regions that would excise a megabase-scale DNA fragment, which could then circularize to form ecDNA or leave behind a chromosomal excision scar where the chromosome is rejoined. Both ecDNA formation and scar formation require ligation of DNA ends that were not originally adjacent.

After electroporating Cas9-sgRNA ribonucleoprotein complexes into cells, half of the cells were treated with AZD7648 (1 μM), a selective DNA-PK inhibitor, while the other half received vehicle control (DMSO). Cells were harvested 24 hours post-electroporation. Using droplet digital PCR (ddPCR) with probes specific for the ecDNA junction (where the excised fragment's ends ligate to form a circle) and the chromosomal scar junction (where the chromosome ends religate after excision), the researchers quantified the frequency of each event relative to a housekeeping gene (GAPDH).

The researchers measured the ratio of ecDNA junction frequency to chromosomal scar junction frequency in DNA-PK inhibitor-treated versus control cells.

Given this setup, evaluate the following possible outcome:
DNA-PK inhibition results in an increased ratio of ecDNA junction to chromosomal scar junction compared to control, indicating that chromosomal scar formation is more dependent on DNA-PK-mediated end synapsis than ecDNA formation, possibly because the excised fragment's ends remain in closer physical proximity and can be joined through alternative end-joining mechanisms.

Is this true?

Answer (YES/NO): YES